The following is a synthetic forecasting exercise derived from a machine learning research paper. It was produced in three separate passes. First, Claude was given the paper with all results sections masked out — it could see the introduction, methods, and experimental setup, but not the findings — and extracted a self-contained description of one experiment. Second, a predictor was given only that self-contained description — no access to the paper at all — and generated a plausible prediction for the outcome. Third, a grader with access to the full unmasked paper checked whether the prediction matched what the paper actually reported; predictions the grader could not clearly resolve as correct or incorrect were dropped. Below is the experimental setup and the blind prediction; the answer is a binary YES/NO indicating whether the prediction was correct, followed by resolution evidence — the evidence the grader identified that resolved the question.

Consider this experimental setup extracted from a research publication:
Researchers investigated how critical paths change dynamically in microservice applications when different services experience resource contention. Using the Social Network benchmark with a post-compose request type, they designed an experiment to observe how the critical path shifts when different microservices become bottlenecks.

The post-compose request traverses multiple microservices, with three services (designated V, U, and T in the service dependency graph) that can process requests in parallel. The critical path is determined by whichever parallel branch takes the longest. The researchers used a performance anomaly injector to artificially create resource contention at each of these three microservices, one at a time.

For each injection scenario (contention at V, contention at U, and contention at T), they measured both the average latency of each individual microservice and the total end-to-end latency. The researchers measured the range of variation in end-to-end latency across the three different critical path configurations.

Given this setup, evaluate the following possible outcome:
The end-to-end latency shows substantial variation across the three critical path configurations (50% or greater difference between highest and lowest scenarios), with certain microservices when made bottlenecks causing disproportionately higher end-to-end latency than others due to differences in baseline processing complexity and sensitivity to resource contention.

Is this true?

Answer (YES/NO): NO